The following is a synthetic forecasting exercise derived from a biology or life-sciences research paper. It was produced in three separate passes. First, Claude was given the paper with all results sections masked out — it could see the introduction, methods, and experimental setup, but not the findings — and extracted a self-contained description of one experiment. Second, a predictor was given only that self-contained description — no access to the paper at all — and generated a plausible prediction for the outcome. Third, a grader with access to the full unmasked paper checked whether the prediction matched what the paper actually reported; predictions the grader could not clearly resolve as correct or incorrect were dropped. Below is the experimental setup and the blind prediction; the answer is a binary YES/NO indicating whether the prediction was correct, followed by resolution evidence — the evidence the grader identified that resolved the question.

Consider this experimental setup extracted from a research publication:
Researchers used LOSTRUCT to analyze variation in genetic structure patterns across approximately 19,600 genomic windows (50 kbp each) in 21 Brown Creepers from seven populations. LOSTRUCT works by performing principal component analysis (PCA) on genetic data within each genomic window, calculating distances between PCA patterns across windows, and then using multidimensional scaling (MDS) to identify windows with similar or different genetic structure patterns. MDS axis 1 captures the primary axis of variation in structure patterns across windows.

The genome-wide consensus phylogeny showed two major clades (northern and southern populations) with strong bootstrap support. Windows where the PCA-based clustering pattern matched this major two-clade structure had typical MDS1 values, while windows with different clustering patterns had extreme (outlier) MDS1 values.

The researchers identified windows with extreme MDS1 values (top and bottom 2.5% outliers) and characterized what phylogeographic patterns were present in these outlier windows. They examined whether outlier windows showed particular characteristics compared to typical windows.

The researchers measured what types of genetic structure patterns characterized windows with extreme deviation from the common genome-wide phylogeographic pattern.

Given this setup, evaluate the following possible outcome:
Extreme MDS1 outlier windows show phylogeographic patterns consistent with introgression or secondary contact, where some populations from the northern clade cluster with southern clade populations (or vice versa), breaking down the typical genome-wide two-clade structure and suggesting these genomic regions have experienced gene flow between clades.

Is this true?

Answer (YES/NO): NO